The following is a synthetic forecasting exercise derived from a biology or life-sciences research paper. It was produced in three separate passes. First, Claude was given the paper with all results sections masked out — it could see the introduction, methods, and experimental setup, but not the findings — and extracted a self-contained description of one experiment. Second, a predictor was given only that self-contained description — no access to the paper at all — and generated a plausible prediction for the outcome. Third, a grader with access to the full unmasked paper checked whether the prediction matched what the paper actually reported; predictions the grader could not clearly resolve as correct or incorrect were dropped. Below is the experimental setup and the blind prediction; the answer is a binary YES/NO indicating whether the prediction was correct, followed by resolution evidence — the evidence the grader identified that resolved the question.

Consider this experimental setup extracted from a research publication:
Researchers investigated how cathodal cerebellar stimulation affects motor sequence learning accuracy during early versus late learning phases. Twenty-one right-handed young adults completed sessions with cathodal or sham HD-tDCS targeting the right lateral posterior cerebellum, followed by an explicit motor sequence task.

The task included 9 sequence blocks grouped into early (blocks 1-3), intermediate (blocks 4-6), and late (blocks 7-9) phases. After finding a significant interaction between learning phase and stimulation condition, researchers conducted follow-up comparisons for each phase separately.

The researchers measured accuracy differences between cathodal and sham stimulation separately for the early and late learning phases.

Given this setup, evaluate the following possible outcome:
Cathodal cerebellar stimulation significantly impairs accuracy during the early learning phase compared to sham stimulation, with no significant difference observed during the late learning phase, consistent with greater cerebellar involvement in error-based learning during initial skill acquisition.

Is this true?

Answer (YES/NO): NO